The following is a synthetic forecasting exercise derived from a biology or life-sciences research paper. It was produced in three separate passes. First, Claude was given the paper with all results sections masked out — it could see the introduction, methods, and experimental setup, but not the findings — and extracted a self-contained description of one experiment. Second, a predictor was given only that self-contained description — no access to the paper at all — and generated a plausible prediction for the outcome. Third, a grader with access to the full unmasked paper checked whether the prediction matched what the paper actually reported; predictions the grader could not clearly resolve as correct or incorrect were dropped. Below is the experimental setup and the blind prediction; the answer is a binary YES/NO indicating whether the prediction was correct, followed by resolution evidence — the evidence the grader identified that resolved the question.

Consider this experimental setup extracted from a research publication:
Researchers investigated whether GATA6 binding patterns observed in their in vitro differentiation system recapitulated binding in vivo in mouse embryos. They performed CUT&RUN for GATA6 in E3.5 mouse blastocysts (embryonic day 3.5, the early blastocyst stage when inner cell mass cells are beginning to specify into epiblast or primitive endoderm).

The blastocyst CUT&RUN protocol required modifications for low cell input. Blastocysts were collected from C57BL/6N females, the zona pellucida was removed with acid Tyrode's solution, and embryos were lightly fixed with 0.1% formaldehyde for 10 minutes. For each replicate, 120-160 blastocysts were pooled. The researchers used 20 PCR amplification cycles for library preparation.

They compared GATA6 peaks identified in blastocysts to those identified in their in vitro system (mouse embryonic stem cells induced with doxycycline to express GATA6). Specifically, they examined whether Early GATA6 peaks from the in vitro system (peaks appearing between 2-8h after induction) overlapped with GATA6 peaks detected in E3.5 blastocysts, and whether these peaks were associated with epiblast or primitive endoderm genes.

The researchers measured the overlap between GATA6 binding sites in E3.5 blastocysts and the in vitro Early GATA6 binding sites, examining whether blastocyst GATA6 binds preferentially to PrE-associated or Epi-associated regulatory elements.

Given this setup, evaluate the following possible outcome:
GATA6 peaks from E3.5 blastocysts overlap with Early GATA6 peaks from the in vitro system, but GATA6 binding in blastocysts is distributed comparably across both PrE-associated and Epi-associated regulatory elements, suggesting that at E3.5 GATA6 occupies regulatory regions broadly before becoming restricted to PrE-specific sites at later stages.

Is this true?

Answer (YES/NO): YES